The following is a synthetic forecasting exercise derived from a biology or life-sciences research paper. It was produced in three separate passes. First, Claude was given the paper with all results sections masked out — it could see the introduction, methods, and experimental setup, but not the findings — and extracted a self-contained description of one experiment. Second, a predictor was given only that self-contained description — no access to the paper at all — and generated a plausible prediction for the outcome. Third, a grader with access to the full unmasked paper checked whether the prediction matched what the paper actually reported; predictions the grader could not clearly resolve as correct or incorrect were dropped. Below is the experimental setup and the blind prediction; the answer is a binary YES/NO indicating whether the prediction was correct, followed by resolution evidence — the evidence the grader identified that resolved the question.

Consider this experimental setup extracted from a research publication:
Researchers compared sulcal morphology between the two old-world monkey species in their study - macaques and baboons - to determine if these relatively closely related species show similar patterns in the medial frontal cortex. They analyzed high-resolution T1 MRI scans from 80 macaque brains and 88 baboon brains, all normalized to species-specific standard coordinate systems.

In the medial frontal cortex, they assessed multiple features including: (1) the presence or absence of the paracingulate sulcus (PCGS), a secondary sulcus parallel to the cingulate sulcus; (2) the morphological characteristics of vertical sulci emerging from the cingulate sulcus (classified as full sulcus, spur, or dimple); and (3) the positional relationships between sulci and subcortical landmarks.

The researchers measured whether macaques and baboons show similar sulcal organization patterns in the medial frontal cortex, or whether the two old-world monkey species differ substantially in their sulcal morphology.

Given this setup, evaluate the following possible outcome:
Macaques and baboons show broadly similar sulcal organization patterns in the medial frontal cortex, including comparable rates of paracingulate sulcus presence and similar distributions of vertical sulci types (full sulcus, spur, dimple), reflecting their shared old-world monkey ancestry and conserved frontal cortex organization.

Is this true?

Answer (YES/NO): NO